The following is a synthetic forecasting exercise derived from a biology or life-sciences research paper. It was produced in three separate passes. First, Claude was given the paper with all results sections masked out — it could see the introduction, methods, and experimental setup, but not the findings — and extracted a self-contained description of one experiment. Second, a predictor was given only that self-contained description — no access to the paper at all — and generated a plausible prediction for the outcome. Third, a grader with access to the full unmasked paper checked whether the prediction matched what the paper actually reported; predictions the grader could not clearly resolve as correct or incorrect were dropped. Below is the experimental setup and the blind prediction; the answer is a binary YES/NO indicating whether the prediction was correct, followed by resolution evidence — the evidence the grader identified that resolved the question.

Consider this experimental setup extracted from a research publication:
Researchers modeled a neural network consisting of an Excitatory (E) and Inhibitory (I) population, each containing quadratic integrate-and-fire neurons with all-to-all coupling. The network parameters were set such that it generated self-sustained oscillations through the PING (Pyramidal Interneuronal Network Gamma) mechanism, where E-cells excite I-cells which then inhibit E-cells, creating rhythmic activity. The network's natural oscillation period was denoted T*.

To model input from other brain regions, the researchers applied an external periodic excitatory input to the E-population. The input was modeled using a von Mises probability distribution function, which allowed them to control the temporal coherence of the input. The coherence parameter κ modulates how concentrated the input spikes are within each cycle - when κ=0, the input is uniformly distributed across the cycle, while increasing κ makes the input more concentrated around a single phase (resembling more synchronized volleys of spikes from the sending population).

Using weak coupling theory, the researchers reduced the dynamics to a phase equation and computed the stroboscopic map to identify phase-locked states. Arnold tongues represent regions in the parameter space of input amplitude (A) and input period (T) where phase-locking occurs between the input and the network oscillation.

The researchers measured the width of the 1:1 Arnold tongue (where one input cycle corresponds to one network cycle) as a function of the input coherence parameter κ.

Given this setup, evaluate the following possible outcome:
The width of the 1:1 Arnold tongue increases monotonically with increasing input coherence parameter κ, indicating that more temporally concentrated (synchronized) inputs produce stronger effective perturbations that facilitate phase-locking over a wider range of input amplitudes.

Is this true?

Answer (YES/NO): YES